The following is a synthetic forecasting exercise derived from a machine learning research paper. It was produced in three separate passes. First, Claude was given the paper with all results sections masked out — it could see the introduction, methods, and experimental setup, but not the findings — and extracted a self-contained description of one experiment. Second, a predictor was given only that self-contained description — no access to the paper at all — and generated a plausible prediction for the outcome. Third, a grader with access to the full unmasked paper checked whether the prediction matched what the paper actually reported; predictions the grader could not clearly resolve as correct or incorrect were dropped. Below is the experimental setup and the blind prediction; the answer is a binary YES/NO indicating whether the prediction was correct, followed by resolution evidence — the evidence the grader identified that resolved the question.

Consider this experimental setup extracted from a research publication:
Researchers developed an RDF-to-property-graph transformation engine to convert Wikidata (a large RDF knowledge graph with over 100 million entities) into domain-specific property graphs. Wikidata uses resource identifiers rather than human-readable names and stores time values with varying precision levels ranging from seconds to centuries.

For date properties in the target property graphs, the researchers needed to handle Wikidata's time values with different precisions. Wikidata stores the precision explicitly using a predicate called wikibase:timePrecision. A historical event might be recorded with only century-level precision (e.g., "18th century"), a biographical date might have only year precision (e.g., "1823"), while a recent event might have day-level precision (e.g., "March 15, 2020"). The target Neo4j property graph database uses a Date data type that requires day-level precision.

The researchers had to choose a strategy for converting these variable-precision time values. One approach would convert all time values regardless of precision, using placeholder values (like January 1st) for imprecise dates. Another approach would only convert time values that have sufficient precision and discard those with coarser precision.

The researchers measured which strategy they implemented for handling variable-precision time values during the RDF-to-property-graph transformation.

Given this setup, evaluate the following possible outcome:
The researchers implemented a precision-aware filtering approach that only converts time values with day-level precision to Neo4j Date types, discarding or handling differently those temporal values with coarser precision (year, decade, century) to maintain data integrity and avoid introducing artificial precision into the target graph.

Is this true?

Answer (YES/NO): YES